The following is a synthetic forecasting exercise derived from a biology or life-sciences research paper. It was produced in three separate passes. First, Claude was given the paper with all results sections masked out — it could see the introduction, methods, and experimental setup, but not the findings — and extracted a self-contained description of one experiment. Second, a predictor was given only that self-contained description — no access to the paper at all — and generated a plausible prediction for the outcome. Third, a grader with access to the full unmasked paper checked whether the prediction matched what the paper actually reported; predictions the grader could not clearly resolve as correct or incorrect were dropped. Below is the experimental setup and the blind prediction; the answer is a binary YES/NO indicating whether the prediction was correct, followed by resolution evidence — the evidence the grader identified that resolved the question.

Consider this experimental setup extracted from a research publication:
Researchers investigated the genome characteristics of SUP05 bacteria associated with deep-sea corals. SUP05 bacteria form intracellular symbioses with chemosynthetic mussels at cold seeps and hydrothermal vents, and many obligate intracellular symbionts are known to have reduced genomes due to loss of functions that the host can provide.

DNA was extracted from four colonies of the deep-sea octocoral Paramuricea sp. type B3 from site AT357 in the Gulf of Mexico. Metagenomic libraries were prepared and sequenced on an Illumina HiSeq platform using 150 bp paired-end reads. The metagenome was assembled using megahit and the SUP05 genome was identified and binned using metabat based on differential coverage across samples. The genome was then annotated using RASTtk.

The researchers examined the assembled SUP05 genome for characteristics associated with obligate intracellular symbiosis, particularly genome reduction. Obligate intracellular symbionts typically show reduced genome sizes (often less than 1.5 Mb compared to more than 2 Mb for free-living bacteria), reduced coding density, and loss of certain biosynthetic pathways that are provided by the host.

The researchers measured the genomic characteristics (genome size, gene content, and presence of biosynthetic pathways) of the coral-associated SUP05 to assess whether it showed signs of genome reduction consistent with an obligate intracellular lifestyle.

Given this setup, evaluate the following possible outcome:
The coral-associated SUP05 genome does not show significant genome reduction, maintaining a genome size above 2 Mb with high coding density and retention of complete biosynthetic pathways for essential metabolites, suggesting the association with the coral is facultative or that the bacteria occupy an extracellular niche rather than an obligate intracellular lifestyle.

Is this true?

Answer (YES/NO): NO